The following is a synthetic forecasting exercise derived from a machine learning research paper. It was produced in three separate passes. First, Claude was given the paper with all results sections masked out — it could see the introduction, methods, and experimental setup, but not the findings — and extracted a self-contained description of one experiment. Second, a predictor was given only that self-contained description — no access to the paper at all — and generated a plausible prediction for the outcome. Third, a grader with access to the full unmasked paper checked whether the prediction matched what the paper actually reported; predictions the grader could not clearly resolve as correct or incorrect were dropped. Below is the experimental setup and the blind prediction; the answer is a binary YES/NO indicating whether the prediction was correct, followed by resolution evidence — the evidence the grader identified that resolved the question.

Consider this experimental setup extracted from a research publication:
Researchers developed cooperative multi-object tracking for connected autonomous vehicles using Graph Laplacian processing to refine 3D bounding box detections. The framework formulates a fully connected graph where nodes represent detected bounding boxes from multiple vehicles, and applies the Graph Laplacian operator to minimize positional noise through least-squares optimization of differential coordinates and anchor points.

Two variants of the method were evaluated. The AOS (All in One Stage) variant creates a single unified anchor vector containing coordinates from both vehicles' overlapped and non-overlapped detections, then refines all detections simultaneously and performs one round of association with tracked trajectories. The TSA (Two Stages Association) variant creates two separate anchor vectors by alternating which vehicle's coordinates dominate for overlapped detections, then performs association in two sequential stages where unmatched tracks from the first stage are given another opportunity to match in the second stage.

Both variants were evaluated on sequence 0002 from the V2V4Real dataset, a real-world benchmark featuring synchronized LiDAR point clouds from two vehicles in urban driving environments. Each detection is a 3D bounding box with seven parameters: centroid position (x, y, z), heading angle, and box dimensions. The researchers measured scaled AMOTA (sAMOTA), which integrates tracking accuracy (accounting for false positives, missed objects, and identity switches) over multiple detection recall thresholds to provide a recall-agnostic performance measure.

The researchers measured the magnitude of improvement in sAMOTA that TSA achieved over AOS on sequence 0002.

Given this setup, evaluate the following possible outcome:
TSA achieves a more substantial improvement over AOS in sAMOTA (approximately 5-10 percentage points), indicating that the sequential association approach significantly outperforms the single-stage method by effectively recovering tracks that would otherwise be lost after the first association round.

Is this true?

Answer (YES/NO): NO